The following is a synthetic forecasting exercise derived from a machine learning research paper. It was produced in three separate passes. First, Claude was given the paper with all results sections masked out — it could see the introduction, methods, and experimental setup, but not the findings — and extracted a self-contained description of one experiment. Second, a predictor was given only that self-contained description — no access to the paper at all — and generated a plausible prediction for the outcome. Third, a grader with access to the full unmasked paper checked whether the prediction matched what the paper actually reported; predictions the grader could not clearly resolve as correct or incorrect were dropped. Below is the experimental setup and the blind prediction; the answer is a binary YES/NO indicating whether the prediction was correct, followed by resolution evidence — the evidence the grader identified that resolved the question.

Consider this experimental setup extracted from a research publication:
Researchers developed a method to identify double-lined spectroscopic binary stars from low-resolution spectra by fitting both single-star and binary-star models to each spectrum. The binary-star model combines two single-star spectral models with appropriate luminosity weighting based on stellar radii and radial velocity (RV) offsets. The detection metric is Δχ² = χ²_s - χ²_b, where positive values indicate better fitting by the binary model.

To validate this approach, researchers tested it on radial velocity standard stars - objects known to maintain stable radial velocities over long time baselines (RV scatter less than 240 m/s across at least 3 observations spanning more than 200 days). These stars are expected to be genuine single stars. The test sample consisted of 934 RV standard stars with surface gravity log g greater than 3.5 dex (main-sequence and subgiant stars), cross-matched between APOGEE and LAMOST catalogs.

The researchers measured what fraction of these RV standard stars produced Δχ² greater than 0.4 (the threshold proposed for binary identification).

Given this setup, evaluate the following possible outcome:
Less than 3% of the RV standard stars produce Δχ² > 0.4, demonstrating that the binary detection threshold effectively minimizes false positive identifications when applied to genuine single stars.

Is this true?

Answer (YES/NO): YES